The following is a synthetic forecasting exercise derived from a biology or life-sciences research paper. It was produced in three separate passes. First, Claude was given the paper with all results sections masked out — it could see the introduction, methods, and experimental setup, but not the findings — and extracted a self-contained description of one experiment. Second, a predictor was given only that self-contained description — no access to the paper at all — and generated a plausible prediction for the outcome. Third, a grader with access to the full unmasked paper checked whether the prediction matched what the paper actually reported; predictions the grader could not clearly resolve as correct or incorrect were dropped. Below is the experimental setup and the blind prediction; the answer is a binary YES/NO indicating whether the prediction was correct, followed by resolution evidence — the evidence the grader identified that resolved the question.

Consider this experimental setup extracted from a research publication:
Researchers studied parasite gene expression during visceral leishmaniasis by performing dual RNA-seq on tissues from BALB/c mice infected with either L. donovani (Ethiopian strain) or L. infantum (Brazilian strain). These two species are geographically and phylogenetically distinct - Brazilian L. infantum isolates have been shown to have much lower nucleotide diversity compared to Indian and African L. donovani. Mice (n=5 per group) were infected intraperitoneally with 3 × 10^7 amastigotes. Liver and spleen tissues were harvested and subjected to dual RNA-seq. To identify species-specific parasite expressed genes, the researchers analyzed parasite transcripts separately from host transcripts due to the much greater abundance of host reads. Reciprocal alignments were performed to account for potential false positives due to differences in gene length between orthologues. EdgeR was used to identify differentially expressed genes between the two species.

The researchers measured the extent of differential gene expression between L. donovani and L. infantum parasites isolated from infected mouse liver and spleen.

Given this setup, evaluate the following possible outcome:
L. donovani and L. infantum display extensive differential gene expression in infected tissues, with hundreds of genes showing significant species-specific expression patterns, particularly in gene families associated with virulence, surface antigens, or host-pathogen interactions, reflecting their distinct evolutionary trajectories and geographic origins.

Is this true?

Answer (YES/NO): NO